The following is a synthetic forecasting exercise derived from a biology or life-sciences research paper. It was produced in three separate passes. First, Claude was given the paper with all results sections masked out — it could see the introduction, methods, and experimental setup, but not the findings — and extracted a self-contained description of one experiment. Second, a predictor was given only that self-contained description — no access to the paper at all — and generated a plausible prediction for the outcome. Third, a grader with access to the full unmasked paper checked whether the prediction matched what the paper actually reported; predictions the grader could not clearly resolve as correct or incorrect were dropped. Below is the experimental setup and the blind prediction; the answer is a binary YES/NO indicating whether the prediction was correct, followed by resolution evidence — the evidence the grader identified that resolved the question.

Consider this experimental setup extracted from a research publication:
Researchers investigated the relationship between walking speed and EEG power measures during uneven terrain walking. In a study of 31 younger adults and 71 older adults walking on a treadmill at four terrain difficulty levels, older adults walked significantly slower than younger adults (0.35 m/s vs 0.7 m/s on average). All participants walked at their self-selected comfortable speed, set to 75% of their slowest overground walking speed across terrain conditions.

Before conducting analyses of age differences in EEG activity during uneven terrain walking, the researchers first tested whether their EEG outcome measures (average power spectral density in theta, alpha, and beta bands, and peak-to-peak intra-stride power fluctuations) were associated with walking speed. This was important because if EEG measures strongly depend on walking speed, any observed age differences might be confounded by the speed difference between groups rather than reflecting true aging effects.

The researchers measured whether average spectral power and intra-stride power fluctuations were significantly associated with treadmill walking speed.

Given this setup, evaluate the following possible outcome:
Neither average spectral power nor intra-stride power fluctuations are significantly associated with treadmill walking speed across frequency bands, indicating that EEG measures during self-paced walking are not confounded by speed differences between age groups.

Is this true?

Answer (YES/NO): NO